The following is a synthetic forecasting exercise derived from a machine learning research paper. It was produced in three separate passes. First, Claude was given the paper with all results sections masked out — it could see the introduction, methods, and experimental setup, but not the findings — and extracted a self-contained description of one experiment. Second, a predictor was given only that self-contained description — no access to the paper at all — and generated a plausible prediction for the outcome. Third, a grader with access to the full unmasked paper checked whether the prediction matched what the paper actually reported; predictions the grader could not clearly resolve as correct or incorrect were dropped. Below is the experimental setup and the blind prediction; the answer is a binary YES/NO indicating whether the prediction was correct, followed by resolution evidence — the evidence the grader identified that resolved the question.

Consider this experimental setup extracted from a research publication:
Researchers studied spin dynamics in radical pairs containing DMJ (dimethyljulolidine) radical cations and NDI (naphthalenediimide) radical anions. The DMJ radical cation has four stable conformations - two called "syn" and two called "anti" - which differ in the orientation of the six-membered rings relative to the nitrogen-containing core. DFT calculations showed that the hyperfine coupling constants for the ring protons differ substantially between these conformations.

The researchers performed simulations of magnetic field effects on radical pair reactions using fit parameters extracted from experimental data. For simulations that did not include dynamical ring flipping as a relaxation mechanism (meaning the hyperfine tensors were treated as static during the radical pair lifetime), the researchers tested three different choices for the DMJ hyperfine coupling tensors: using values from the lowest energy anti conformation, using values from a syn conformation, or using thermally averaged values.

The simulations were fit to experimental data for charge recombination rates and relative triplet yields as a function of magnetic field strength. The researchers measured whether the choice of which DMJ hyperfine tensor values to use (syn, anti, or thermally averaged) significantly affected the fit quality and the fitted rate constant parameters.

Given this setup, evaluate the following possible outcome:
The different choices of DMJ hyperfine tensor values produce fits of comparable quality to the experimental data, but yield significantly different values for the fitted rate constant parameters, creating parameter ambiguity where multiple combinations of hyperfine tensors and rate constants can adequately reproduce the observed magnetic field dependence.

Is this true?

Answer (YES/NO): NO